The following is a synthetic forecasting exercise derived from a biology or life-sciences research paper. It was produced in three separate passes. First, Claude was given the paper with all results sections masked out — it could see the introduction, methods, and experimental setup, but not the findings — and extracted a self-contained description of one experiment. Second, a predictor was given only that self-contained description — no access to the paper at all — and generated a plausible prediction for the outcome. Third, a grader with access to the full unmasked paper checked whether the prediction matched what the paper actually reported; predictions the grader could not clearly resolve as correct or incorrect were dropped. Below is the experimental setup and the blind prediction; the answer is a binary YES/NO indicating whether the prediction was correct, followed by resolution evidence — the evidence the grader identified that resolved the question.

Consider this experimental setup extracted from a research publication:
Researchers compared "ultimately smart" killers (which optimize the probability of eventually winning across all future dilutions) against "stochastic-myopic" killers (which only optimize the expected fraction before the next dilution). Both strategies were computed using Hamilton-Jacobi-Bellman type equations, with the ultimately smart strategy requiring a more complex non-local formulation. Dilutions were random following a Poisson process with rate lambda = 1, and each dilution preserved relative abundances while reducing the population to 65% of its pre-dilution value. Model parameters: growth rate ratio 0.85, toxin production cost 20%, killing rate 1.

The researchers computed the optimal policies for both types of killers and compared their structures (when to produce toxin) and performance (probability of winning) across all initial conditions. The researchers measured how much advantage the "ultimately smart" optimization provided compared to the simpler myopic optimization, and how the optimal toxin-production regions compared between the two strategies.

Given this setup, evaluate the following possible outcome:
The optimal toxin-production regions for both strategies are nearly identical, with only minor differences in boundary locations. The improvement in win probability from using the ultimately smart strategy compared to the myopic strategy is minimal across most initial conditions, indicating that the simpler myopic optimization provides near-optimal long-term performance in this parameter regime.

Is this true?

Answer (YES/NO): YES